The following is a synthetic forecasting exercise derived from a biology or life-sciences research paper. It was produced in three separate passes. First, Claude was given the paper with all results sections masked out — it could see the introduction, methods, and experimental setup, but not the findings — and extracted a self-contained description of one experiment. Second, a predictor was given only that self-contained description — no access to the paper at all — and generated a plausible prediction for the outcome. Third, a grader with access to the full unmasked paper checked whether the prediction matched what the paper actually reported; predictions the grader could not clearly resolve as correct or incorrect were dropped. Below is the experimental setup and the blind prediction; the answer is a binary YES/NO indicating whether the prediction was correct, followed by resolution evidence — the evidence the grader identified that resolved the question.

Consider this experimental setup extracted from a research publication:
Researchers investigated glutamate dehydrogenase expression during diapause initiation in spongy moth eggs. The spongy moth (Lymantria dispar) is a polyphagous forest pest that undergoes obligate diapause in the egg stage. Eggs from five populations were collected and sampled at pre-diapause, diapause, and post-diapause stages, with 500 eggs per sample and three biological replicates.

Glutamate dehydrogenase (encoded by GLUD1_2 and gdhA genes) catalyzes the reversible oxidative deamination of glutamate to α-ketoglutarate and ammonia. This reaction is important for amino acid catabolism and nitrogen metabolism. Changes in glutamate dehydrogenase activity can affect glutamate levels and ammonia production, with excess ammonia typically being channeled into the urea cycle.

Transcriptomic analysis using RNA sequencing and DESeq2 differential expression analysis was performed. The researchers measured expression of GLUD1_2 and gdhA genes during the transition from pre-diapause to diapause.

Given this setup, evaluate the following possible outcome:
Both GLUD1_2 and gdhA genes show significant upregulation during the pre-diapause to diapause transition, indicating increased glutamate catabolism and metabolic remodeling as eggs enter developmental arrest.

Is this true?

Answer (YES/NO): YES